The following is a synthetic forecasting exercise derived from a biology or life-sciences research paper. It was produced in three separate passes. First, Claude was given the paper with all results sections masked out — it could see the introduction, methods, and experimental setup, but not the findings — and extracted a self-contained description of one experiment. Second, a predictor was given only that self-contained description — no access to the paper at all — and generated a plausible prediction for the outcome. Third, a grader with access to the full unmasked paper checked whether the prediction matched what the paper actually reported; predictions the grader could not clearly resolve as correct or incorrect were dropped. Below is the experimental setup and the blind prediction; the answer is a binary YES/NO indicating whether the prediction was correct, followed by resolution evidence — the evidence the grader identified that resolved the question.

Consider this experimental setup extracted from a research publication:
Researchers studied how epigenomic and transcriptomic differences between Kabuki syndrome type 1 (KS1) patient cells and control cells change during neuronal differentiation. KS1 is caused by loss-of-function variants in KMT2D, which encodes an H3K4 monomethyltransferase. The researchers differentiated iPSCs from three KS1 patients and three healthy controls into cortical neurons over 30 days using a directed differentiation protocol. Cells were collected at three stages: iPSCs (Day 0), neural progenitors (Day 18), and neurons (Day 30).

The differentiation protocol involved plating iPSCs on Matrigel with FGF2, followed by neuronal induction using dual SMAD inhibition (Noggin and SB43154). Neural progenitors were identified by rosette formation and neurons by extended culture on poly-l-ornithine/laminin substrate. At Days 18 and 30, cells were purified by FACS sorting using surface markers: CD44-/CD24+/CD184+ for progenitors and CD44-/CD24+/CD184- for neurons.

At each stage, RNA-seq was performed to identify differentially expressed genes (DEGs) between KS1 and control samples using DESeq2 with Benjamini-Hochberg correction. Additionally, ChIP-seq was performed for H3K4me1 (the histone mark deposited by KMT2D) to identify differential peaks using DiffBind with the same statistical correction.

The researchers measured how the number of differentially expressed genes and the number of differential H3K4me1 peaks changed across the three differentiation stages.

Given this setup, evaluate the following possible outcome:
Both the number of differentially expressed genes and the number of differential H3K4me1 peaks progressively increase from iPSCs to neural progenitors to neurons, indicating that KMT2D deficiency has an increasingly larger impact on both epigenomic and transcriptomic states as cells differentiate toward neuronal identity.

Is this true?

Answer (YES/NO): NO